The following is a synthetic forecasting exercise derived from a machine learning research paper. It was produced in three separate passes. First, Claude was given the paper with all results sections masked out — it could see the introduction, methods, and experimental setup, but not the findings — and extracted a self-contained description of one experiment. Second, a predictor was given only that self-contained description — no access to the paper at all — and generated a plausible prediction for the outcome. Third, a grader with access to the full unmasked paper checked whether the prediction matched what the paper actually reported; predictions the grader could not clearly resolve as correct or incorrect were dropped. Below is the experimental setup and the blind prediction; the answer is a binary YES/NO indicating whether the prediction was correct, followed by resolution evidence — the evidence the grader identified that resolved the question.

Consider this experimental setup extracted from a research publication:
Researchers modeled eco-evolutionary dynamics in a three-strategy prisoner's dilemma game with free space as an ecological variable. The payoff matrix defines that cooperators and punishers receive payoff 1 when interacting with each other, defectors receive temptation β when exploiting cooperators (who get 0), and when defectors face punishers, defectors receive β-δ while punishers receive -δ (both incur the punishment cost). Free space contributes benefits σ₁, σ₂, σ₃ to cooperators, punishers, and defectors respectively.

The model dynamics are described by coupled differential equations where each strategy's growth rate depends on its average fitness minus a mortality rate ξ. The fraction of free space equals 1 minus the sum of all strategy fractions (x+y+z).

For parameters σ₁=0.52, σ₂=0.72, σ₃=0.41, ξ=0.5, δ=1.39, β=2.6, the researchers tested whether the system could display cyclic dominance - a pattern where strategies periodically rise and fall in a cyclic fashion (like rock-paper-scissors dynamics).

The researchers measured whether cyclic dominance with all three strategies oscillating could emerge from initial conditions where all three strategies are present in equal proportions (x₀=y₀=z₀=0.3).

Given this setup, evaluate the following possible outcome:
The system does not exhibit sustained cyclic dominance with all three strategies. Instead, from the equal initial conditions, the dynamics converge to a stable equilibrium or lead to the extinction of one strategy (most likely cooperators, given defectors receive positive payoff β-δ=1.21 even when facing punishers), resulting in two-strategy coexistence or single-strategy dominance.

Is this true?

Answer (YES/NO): NO